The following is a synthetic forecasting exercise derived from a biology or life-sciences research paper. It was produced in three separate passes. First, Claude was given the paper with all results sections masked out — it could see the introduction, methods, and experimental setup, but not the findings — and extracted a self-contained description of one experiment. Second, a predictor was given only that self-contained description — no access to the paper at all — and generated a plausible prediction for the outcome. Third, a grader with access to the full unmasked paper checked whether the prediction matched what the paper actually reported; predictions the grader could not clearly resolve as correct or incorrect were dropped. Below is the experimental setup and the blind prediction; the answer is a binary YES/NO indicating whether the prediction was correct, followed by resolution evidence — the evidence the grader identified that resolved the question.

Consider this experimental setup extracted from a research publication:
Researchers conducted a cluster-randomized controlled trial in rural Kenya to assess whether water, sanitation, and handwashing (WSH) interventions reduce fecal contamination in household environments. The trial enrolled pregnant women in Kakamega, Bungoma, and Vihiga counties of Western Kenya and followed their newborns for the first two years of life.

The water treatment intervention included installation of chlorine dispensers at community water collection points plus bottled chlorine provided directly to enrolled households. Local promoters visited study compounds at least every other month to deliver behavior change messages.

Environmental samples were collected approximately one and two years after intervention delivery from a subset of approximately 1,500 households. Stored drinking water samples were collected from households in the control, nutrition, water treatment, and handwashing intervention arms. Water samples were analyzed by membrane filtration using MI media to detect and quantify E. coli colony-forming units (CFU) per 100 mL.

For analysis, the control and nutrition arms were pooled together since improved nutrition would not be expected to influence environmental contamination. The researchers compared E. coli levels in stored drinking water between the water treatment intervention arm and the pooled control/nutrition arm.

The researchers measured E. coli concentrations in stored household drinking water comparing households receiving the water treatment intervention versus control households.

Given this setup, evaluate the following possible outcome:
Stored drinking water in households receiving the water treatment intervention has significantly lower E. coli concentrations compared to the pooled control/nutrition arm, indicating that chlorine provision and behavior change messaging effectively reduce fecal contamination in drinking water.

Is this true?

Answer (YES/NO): YES